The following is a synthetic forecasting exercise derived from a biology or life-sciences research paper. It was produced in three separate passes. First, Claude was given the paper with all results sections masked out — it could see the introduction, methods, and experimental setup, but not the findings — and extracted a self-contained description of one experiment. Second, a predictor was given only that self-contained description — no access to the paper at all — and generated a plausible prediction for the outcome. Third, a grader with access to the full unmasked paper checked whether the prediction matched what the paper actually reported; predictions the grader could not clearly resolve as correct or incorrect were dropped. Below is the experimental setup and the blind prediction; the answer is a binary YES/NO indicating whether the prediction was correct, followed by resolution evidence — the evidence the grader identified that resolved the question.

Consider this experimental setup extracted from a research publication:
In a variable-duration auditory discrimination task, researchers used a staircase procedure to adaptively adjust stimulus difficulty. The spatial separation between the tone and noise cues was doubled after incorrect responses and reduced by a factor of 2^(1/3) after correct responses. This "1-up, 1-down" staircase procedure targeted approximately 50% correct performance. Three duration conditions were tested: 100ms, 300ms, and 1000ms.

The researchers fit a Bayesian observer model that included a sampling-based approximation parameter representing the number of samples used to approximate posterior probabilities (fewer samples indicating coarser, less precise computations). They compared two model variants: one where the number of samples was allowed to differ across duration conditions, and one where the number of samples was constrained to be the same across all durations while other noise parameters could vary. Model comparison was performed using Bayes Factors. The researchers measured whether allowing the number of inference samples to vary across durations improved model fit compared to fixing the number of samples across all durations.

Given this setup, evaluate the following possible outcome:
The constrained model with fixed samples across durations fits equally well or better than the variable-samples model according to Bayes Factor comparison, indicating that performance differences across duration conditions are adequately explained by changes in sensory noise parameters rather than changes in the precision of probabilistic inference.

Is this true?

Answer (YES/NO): NO